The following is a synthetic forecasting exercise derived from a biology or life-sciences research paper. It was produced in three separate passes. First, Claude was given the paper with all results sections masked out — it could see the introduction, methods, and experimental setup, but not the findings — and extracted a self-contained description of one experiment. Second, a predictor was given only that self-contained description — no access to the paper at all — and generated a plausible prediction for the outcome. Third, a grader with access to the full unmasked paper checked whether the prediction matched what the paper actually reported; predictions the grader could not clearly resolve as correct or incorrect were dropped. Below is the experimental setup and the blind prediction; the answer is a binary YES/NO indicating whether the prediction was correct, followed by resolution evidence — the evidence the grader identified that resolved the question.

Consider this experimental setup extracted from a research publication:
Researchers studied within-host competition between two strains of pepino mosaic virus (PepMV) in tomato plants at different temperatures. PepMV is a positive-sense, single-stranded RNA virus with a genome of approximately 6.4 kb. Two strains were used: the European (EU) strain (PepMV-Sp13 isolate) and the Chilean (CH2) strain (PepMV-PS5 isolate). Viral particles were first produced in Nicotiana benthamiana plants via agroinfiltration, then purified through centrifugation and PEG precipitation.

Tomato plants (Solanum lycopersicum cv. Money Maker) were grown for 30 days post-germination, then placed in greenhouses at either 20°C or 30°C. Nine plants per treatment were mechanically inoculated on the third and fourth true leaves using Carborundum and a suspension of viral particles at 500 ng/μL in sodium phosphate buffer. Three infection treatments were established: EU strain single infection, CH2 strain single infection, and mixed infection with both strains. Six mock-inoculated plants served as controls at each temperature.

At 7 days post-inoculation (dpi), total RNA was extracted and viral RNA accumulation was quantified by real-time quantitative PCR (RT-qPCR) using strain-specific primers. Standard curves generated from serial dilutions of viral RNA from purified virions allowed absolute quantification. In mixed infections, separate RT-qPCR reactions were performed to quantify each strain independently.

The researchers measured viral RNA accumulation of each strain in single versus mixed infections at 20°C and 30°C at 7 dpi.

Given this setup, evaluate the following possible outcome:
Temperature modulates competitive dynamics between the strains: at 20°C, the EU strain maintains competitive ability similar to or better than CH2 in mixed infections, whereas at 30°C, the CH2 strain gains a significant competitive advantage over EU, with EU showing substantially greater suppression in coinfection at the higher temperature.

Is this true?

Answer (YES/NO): NO